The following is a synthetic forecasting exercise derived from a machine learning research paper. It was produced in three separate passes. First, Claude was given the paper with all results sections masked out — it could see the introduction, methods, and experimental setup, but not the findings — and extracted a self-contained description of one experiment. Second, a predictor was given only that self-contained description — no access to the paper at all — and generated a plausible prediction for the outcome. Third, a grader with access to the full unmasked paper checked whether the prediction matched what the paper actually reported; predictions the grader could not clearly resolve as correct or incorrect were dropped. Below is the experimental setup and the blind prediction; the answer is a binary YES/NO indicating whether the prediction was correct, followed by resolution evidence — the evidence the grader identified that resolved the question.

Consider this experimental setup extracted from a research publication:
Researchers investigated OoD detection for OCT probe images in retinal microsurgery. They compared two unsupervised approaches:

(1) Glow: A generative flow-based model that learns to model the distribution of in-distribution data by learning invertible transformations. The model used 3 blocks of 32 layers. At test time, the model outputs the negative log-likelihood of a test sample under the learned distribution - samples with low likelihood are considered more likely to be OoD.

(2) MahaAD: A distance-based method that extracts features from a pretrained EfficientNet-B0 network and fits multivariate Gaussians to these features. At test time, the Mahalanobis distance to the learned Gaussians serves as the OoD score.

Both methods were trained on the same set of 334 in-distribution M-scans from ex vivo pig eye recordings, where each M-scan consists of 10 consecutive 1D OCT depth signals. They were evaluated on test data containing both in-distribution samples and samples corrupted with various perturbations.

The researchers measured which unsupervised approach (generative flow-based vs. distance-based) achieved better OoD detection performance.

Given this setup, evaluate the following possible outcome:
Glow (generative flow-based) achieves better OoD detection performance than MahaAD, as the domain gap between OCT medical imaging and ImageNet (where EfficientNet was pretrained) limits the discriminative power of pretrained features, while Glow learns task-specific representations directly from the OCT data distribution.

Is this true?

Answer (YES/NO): NO